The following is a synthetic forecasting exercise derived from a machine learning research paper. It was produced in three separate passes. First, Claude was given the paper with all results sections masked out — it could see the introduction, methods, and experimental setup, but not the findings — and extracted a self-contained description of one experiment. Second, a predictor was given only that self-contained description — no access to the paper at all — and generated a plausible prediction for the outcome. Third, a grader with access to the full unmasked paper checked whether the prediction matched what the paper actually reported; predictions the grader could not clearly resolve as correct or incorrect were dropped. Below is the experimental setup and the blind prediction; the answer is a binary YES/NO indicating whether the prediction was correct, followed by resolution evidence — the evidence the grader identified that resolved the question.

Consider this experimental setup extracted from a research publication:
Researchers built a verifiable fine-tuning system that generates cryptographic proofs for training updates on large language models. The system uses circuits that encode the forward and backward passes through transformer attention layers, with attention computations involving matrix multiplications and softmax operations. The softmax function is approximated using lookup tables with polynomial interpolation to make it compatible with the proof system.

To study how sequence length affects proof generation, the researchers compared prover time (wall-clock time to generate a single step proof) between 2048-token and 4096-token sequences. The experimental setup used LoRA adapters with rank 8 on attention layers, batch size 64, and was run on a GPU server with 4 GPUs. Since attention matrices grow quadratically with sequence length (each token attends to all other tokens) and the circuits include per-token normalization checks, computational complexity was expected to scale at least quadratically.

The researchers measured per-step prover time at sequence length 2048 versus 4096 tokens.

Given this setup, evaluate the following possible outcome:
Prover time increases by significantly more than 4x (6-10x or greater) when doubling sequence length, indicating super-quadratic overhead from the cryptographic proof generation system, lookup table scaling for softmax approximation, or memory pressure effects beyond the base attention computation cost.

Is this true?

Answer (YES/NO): NO